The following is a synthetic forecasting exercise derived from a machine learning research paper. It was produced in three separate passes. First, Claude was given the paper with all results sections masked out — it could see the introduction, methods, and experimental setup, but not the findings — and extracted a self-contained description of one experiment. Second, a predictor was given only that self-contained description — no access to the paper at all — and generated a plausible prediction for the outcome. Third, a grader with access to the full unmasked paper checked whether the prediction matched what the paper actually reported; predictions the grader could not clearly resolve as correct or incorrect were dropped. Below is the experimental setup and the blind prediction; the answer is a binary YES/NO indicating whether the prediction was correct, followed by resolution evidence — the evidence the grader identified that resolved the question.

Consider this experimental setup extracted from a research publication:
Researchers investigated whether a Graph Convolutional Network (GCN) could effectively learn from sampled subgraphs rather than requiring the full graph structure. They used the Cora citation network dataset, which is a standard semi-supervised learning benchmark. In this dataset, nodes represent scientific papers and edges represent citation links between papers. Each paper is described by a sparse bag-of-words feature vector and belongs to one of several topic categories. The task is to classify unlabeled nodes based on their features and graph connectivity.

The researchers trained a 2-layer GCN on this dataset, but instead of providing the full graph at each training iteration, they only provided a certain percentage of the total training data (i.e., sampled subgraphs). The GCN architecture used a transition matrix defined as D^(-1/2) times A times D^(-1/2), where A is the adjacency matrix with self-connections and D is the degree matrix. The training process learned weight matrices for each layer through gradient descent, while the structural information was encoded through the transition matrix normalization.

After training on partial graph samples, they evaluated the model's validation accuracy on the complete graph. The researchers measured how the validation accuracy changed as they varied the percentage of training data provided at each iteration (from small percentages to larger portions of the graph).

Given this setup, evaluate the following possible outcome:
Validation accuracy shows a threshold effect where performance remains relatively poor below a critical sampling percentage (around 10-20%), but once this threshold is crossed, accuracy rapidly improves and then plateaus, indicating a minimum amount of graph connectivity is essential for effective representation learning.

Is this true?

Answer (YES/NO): NO